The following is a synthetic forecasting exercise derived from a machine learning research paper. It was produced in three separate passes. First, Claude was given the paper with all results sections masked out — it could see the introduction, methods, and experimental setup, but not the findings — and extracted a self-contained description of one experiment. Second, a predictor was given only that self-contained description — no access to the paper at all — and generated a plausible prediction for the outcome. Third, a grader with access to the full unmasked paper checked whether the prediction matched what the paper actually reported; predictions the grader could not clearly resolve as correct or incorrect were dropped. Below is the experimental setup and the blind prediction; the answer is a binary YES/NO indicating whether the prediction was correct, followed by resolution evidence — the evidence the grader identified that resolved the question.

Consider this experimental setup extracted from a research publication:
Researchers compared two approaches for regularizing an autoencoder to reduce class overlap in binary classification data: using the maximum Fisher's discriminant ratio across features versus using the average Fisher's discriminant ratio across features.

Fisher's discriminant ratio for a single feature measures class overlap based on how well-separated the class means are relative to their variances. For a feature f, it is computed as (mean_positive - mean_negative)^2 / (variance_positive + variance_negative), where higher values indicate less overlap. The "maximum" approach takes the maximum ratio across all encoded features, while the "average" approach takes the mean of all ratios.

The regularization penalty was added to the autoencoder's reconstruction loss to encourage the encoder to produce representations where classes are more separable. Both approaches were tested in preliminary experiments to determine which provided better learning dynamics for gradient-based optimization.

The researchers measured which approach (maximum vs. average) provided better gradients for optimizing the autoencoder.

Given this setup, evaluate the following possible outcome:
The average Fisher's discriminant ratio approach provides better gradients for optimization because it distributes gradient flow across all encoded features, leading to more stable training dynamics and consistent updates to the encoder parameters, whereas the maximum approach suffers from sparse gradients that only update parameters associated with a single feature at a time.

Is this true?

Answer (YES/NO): YES